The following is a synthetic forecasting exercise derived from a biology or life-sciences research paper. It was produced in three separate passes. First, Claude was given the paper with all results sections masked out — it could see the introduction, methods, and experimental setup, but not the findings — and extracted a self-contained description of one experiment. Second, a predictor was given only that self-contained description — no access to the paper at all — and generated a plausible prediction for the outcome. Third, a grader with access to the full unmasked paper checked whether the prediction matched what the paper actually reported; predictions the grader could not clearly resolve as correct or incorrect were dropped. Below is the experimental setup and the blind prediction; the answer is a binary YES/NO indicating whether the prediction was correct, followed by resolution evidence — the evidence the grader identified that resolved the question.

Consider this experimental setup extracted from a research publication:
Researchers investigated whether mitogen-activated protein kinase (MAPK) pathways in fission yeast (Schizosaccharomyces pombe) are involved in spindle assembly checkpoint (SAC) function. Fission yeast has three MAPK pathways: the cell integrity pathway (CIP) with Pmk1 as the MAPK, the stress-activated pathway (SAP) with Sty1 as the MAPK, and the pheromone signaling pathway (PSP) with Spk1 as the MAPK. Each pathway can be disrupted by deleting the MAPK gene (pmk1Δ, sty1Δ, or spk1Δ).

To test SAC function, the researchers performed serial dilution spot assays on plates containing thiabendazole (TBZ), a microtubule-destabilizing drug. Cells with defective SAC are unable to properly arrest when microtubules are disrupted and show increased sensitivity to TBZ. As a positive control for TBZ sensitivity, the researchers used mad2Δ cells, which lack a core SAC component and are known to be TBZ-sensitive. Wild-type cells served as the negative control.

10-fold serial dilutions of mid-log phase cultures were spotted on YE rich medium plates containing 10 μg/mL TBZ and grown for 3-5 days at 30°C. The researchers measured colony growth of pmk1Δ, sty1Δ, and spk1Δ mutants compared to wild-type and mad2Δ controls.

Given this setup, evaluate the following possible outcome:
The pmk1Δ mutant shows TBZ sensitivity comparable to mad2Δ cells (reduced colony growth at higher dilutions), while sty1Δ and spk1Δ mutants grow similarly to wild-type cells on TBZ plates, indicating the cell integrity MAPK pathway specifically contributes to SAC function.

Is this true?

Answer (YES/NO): NO